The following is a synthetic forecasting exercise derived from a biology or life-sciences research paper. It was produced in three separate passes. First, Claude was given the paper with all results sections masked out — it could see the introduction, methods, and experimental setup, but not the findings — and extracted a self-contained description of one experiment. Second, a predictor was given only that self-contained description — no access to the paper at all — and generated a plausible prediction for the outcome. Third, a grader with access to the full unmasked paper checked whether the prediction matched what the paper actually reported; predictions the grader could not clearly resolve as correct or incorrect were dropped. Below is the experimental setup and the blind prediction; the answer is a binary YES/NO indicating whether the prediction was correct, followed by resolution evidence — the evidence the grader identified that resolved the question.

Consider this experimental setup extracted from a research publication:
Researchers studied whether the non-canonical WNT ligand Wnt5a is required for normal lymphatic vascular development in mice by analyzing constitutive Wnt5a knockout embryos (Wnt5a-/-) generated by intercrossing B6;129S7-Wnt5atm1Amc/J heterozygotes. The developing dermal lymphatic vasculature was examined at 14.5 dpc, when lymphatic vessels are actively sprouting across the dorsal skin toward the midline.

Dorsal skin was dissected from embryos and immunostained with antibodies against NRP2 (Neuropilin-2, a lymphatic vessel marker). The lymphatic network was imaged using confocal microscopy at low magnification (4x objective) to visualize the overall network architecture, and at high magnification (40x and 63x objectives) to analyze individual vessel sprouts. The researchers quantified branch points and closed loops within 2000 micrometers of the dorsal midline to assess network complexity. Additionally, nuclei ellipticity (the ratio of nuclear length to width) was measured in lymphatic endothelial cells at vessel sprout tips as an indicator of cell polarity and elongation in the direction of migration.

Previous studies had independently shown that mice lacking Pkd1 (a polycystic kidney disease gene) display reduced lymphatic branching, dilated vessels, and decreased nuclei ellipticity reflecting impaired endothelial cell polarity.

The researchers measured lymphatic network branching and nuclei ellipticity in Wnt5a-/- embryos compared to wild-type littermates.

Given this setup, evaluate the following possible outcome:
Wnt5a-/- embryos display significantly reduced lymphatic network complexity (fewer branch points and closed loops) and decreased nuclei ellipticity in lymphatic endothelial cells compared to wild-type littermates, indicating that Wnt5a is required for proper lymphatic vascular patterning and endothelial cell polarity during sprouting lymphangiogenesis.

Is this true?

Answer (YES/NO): YES